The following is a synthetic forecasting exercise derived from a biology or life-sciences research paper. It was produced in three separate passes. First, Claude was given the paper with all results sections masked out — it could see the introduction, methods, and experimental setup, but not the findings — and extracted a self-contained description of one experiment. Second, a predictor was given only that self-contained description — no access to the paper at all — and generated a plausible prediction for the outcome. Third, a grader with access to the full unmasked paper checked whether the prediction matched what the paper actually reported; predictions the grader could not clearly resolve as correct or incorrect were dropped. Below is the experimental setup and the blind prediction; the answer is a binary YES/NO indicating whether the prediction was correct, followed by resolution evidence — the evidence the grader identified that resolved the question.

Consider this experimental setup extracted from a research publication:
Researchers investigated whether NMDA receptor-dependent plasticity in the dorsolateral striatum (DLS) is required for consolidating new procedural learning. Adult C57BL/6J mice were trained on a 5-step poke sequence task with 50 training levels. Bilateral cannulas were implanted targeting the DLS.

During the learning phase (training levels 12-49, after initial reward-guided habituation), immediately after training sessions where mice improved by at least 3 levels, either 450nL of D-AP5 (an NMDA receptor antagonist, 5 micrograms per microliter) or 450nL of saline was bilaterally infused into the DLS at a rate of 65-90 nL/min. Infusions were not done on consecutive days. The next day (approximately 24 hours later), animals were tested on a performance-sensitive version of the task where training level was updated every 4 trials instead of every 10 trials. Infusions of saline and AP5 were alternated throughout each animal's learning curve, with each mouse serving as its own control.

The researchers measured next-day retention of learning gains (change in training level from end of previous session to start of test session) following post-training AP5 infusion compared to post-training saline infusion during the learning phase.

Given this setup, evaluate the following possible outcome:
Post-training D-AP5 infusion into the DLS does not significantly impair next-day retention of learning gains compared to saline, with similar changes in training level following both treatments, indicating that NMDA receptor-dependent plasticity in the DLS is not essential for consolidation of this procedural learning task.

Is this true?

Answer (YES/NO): NO